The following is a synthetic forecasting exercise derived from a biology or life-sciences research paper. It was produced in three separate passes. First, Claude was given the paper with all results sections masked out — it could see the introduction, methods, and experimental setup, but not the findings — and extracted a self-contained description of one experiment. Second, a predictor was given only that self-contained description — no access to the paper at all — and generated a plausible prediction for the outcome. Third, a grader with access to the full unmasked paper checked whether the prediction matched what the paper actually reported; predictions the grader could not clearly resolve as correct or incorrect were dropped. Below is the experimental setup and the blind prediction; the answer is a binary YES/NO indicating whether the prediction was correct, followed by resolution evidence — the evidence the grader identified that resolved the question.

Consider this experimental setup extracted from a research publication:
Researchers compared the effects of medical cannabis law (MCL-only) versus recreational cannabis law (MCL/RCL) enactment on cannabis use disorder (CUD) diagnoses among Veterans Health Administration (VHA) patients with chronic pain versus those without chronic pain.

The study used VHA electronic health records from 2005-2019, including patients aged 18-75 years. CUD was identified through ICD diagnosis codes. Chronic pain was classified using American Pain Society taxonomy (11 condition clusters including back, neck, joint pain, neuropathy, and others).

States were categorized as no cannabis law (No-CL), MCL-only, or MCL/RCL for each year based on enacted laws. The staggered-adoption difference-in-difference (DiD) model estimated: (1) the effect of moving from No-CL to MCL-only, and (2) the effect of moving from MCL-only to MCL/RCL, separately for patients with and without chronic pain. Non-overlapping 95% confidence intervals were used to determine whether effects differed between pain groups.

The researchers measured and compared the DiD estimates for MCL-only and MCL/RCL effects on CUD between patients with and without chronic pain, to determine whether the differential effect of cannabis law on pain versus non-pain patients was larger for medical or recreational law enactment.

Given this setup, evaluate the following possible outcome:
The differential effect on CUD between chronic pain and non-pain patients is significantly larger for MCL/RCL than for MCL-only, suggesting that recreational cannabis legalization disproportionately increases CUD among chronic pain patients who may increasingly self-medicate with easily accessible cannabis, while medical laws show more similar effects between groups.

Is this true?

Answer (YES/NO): YES